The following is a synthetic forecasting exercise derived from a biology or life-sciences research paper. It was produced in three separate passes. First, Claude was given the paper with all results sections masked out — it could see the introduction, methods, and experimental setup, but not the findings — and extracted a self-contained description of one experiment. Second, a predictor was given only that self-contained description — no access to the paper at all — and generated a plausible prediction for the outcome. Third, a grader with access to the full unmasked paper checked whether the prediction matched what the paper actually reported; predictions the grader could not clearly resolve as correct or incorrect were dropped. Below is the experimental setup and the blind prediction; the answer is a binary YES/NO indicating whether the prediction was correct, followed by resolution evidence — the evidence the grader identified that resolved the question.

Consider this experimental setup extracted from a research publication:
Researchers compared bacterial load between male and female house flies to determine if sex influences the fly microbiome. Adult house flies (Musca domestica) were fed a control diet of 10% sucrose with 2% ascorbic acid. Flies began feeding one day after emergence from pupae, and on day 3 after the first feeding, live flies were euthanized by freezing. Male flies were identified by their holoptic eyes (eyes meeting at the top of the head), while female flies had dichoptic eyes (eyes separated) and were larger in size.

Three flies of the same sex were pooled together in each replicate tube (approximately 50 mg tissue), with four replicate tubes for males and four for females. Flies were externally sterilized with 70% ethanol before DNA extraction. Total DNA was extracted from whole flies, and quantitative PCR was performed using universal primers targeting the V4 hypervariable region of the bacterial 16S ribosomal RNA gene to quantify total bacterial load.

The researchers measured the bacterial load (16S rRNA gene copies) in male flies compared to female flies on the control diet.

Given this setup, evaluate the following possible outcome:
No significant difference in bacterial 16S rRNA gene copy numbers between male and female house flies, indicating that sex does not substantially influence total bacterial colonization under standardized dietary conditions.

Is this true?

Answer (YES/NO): YES